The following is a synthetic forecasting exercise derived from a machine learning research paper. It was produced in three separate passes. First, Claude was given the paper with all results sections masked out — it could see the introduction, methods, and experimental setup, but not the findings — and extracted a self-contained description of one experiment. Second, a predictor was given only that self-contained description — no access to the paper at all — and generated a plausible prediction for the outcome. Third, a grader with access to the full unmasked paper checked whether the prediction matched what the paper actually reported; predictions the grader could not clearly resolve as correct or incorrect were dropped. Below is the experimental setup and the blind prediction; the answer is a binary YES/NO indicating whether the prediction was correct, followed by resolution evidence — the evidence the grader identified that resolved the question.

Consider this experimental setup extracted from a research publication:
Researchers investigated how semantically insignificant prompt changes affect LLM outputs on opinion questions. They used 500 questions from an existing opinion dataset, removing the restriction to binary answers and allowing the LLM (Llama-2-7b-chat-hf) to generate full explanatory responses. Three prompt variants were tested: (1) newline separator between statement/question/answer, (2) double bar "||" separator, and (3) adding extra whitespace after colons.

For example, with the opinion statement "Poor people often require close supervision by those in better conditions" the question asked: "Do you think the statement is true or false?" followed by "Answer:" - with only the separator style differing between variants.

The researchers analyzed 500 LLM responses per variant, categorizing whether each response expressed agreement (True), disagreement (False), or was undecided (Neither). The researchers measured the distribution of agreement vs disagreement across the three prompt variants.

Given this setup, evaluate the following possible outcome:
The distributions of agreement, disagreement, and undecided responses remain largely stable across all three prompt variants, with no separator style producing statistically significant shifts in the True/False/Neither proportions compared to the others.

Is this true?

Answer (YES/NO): NO